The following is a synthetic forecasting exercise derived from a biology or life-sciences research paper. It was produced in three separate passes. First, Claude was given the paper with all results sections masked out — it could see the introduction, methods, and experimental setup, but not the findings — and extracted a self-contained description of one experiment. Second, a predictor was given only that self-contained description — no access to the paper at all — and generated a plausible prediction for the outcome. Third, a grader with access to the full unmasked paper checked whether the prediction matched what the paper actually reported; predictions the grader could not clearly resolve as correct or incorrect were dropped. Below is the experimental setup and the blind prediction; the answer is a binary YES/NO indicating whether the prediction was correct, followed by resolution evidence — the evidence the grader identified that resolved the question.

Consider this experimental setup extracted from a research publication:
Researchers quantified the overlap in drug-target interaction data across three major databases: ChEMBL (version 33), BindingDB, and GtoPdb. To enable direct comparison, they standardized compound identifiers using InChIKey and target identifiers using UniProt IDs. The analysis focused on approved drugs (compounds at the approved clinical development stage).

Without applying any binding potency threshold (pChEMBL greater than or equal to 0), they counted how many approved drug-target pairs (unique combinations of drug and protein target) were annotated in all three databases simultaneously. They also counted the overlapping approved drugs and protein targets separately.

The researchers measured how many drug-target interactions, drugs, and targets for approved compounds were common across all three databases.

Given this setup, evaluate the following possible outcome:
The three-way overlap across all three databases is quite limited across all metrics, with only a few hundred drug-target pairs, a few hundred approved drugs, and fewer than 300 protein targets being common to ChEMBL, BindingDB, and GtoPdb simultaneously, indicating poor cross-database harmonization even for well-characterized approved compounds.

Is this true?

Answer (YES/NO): NO